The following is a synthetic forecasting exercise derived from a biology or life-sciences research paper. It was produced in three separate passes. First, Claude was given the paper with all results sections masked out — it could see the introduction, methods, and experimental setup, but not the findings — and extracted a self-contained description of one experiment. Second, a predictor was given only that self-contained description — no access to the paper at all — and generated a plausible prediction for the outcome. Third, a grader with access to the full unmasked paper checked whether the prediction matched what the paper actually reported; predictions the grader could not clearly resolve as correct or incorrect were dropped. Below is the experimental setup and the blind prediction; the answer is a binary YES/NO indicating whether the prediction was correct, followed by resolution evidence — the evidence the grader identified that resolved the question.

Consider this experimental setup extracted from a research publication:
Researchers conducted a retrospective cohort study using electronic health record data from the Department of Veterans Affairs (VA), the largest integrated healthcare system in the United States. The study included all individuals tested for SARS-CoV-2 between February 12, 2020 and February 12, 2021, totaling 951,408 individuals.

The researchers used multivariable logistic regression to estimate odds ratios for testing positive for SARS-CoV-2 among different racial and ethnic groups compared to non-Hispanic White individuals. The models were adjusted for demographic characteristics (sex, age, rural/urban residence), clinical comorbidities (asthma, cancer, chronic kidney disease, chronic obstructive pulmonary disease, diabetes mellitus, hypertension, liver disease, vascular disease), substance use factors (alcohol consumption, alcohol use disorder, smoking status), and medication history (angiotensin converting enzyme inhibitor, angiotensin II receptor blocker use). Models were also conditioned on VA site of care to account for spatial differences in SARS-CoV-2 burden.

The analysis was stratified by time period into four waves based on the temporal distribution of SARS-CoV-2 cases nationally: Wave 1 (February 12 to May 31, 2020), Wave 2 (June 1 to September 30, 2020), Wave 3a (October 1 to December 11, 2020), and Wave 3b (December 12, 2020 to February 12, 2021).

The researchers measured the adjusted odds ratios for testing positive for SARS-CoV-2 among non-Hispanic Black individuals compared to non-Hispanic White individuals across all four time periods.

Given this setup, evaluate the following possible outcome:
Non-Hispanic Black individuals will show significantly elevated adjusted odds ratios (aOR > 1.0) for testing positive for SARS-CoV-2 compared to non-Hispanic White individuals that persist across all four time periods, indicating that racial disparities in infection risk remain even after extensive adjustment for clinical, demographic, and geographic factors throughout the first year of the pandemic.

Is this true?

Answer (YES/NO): NO